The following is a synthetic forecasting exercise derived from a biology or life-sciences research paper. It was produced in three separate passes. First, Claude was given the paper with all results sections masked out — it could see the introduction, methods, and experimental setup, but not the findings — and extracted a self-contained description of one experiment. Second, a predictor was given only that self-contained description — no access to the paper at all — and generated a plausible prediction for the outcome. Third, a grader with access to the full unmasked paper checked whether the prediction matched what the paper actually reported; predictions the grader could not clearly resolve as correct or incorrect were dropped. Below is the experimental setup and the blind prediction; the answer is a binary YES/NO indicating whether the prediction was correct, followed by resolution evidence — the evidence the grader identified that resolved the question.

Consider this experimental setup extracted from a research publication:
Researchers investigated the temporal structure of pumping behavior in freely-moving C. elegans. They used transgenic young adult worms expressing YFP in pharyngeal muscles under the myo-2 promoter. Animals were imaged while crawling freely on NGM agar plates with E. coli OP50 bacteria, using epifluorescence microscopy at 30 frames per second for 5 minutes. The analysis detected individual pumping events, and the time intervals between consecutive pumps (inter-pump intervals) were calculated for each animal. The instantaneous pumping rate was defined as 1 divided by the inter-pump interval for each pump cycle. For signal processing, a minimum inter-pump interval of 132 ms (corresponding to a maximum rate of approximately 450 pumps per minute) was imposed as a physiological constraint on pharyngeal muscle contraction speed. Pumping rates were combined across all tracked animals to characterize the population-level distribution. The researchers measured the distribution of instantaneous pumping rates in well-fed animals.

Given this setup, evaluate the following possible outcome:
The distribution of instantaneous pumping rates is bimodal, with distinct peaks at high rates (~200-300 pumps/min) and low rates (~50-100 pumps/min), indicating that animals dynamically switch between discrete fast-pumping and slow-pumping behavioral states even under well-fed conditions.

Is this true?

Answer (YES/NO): NO